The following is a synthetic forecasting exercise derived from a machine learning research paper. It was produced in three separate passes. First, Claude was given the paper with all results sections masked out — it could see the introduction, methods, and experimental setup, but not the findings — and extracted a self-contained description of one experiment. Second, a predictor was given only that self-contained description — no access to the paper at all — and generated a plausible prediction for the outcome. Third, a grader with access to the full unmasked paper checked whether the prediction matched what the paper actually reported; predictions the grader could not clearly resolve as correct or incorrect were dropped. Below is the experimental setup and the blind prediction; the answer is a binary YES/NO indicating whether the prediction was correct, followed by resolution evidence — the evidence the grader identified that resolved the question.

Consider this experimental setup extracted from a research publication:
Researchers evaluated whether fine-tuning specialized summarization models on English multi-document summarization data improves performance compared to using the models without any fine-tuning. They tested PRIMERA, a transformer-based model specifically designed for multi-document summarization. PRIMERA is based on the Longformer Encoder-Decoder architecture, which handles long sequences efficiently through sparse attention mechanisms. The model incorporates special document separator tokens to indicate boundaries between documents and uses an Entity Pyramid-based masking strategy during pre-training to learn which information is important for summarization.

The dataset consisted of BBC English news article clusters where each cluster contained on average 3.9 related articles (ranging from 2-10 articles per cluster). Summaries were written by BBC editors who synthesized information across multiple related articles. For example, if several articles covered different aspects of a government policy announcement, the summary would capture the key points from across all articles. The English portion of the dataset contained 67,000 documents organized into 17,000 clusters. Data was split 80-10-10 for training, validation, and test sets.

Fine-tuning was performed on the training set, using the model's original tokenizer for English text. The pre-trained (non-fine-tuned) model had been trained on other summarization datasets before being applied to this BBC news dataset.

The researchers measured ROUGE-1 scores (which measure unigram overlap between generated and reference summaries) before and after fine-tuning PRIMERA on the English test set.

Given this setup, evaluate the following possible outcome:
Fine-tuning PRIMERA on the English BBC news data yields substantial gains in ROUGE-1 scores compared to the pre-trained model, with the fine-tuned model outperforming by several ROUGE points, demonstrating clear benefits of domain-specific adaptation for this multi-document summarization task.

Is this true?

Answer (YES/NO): YES